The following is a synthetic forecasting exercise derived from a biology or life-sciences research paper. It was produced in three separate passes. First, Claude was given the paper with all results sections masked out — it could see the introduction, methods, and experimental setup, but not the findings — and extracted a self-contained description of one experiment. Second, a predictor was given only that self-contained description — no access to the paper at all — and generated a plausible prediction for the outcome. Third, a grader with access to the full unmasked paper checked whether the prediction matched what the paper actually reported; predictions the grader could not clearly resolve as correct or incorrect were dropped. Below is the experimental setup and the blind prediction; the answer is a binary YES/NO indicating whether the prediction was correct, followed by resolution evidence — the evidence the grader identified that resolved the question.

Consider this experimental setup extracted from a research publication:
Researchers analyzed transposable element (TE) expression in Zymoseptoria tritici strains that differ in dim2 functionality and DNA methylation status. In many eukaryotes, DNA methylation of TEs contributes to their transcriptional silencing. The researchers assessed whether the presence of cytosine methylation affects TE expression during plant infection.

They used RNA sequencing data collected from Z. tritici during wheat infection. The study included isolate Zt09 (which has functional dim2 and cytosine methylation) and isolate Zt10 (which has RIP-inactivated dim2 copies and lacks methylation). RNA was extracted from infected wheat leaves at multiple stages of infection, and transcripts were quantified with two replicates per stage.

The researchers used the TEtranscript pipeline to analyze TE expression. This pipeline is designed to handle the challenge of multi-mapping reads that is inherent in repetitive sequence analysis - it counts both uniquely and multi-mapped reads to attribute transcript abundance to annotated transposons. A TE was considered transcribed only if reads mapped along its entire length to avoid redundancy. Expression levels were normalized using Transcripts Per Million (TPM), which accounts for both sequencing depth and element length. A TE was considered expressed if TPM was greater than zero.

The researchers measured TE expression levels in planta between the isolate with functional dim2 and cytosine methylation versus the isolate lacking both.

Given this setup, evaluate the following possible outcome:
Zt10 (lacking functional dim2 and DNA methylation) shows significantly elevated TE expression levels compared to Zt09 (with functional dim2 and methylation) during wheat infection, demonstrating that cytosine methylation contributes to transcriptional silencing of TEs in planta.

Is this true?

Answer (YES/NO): NO